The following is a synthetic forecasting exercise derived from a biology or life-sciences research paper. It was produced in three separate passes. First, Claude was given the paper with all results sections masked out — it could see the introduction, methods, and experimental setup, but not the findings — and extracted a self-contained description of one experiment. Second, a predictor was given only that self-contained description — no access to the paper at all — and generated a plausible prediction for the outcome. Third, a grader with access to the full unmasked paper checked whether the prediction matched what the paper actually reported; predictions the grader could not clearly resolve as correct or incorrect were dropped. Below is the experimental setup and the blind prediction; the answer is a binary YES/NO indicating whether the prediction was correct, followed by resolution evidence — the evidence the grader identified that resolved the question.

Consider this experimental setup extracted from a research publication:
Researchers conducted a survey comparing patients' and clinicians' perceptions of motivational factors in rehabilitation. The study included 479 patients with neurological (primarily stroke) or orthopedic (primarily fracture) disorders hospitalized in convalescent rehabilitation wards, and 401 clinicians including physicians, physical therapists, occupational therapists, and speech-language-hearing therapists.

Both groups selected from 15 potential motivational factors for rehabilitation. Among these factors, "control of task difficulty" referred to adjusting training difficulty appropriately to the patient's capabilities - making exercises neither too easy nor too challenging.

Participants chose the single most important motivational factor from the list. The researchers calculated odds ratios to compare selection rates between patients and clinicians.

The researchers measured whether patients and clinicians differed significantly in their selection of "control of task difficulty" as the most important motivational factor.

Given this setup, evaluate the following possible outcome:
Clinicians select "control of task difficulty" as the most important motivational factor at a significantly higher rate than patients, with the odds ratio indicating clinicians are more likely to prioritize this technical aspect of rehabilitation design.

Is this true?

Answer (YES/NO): NO